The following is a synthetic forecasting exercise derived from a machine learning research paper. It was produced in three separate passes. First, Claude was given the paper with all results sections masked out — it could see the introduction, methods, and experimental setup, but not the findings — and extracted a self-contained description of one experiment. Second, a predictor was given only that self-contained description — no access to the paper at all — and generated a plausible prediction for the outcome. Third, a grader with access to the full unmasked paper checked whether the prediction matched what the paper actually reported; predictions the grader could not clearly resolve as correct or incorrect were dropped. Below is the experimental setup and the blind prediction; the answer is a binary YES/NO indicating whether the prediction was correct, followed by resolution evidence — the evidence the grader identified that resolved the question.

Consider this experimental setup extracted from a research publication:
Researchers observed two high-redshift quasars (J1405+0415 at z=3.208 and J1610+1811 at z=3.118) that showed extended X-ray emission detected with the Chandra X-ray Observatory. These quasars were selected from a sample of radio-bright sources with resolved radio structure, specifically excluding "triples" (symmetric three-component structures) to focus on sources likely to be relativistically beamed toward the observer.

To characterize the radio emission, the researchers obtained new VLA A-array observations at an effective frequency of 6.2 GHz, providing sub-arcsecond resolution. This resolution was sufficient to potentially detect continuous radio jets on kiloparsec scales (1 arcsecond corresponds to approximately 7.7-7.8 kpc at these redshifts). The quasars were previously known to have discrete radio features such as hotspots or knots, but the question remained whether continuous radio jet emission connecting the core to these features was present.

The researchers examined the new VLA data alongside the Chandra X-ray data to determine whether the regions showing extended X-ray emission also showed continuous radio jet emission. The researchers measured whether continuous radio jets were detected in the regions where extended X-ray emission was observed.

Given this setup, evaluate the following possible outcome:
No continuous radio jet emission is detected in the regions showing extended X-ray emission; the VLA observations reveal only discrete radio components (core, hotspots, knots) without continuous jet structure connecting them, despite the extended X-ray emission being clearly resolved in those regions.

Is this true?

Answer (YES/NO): YES